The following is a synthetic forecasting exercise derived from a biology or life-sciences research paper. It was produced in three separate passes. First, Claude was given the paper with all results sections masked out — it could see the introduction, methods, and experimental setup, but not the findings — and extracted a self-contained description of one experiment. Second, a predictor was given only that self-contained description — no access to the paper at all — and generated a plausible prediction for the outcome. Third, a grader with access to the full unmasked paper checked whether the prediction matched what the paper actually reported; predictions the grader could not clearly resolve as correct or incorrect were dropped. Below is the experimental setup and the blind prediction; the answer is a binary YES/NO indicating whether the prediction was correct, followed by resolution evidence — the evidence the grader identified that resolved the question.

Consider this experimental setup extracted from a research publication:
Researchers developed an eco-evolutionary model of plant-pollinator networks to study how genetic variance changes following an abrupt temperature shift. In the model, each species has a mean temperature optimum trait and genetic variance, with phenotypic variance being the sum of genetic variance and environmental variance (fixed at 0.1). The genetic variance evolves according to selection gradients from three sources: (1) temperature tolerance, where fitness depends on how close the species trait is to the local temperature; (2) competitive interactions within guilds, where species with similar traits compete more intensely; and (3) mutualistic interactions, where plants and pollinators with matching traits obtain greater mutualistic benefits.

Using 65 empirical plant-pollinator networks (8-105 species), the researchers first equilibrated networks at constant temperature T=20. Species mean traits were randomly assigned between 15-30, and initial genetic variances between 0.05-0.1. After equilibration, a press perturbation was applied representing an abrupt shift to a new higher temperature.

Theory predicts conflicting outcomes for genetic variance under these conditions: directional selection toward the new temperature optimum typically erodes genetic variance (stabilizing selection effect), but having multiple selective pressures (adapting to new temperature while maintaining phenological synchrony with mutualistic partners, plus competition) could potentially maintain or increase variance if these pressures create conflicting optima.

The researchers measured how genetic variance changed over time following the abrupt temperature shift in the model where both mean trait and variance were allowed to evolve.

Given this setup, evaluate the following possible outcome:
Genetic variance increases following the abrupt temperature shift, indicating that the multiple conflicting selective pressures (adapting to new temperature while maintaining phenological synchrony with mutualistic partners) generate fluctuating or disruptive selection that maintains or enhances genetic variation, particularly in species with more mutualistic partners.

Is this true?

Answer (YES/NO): NO